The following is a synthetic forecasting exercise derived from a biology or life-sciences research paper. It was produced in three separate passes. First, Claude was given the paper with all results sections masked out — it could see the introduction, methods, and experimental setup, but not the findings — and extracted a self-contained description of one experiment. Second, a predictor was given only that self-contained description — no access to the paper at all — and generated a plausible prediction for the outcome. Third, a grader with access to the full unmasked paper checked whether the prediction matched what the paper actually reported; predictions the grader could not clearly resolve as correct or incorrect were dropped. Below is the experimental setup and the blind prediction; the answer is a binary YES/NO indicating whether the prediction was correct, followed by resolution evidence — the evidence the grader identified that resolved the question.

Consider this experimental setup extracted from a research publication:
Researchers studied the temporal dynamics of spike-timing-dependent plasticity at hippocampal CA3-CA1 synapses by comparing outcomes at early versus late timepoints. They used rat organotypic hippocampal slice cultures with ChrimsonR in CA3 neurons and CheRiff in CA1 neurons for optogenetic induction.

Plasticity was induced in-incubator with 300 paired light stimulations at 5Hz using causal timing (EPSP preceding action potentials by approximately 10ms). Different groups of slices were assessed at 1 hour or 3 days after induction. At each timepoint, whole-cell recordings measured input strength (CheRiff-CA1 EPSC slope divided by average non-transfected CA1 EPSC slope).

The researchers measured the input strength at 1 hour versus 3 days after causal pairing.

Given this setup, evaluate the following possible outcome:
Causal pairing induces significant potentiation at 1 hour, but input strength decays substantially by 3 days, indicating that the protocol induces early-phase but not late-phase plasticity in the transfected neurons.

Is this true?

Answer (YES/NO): NO